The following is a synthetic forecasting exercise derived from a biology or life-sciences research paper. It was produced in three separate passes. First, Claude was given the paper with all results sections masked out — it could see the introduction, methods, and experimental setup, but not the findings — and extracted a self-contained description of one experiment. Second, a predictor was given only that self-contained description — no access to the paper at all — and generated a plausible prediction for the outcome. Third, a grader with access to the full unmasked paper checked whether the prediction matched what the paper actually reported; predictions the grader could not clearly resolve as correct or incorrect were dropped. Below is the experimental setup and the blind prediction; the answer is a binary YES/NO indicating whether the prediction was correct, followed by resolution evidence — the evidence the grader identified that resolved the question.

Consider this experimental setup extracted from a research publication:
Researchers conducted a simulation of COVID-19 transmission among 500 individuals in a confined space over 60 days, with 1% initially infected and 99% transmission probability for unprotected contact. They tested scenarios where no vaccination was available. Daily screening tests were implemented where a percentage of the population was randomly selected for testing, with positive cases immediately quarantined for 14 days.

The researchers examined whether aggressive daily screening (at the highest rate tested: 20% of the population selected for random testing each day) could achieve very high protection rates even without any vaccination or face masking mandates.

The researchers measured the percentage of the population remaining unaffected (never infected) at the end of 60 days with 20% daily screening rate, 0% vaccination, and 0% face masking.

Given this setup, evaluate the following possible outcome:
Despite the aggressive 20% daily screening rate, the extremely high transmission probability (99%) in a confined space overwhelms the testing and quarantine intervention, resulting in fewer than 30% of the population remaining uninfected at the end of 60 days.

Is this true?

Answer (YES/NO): NO